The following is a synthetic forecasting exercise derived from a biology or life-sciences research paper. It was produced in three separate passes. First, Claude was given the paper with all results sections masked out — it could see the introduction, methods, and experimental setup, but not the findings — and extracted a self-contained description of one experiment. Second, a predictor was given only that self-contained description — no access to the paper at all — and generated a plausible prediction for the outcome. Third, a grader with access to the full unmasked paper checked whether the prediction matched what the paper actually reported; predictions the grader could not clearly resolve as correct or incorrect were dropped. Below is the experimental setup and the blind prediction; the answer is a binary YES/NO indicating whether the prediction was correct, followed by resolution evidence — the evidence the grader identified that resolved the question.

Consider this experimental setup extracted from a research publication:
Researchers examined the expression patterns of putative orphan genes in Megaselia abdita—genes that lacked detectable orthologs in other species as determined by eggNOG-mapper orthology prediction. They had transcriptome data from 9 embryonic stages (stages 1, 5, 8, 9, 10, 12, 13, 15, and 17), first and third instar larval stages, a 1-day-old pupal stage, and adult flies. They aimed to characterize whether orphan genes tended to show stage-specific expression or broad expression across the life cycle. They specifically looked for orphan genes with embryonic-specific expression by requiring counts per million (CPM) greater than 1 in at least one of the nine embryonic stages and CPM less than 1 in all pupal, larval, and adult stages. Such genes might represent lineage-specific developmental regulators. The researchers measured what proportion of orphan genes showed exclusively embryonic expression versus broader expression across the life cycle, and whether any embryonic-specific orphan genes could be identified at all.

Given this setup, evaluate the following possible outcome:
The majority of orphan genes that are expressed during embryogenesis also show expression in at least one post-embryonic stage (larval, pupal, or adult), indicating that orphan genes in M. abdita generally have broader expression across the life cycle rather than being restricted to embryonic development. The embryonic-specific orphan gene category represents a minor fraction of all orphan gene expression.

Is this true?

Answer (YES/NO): YES